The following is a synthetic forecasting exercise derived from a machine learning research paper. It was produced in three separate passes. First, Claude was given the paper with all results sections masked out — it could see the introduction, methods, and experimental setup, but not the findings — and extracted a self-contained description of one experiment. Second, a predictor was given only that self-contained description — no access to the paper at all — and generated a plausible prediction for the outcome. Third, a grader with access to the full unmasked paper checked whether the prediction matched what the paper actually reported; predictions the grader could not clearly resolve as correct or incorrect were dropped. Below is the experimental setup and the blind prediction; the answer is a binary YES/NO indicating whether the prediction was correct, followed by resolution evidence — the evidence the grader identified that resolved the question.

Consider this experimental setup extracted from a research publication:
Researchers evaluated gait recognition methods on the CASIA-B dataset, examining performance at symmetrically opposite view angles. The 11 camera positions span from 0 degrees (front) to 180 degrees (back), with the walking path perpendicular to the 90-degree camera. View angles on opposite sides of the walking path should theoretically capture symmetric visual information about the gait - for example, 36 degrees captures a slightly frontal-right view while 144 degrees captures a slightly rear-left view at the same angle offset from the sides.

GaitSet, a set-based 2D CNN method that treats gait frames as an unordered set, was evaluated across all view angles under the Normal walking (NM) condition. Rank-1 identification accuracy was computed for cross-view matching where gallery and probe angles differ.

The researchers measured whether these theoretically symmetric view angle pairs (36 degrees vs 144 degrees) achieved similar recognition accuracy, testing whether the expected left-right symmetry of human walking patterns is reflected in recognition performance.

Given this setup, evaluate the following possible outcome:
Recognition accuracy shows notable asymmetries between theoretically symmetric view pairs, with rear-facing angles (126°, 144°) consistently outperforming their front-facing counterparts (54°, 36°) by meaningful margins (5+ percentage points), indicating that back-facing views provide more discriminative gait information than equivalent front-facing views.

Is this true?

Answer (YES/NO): NO